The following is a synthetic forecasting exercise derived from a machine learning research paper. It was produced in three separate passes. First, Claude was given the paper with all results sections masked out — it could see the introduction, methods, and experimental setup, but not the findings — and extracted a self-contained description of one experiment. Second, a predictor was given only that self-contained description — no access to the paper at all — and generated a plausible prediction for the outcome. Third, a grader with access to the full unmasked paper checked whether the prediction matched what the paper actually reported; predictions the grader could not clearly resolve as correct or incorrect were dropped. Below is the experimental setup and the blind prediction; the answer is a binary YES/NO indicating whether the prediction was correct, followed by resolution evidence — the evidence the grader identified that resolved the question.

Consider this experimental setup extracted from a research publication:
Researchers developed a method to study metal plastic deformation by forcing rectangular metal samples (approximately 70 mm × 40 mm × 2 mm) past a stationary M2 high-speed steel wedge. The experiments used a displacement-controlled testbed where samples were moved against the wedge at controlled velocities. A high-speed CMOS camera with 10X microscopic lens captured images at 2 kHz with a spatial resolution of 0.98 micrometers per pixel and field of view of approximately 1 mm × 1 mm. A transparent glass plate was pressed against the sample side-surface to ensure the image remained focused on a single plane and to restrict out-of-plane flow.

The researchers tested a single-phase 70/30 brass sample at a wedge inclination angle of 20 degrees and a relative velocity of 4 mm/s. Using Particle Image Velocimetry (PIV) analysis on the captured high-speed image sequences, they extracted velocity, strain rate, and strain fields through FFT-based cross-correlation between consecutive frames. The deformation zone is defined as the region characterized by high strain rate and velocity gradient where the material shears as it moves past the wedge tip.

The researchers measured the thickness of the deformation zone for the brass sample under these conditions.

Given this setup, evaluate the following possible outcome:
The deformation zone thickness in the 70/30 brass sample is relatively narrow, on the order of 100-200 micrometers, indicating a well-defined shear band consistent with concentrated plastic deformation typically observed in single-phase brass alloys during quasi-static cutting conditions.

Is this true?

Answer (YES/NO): NO